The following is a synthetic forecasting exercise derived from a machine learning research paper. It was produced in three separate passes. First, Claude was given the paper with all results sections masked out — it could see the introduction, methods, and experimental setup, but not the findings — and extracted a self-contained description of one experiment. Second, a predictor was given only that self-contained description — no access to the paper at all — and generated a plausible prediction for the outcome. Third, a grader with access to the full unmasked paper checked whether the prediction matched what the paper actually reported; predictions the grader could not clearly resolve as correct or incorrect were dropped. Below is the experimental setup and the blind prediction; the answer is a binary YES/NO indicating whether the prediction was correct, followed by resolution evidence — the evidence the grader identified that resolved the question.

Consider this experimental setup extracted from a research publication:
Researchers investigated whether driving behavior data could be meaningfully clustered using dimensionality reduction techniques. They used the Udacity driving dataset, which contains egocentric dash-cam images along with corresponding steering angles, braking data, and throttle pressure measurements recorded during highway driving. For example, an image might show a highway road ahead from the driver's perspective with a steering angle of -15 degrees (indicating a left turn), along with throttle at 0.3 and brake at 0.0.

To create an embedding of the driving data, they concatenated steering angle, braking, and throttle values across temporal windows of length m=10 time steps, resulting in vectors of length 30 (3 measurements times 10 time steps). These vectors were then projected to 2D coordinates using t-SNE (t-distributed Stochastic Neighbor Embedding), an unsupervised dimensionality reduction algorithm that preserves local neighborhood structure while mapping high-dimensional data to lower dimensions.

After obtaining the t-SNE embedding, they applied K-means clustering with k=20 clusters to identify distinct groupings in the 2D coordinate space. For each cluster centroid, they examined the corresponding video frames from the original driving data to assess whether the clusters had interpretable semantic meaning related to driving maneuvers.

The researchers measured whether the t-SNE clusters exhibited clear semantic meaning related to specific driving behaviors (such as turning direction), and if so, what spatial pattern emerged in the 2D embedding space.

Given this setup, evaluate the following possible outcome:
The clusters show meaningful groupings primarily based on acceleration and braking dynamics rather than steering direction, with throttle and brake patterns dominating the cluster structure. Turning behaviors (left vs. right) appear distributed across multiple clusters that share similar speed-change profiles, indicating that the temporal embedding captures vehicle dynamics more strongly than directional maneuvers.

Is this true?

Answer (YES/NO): NO